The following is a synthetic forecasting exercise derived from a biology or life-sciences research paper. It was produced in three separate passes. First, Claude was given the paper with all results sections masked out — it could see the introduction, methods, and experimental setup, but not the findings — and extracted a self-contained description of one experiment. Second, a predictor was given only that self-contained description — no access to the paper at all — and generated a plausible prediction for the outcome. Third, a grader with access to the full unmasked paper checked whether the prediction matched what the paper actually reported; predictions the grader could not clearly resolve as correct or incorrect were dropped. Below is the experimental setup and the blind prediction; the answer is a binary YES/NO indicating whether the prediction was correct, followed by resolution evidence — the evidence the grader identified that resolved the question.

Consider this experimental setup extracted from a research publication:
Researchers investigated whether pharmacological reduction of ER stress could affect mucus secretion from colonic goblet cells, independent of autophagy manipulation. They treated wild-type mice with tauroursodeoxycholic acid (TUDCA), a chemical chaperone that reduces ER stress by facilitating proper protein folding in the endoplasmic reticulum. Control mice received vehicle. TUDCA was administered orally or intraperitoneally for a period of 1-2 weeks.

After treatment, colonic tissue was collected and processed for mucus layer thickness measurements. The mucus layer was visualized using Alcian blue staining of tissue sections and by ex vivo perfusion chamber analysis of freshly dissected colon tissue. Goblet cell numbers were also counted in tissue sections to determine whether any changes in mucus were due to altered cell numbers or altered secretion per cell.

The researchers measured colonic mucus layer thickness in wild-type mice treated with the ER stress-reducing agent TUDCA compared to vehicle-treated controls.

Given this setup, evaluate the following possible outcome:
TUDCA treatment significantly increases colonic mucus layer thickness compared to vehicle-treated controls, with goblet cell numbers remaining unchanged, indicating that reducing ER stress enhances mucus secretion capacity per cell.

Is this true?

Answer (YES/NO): YES